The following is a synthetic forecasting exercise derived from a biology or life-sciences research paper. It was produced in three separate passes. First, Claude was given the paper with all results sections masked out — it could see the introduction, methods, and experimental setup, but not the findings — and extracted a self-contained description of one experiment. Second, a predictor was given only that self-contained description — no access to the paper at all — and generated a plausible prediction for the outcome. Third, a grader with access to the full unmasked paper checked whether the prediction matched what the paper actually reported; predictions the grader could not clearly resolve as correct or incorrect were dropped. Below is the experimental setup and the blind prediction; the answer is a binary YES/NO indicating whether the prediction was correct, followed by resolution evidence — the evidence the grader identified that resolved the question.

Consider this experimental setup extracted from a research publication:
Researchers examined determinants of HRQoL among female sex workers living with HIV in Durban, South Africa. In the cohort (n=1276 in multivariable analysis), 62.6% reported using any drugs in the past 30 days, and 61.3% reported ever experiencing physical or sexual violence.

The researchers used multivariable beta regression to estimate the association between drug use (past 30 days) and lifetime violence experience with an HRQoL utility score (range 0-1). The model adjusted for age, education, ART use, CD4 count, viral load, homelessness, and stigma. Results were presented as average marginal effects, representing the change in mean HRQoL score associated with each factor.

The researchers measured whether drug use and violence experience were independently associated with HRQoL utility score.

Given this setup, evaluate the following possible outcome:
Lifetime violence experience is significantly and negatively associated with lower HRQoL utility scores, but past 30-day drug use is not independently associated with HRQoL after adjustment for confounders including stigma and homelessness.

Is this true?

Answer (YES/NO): NO